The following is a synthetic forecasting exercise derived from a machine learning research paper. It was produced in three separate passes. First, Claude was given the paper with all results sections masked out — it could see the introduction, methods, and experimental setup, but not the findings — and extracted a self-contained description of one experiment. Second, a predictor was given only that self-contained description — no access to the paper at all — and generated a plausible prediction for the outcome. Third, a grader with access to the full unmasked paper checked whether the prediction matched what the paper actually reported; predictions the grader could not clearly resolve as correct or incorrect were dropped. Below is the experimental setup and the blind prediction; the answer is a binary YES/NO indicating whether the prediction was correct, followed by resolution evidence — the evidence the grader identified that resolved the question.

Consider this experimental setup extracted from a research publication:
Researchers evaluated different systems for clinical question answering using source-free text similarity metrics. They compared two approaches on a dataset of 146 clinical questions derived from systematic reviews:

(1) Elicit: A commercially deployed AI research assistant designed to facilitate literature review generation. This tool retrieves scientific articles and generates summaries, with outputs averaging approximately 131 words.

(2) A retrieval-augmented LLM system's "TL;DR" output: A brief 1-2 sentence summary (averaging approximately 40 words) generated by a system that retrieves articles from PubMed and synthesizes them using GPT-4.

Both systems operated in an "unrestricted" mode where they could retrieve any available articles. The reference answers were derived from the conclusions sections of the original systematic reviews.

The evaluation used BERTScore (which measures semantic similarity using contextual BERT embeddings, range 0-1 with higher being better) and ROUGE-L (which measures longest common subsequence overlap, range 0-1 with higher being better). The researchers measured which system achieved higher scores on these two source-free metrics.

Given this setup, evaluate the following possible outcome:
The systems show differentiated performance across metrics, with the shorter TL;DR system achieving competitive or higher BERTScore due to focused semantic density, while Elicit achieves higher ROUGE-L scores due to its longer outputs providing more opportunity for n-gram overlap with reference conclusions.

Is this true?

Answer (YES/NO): NO